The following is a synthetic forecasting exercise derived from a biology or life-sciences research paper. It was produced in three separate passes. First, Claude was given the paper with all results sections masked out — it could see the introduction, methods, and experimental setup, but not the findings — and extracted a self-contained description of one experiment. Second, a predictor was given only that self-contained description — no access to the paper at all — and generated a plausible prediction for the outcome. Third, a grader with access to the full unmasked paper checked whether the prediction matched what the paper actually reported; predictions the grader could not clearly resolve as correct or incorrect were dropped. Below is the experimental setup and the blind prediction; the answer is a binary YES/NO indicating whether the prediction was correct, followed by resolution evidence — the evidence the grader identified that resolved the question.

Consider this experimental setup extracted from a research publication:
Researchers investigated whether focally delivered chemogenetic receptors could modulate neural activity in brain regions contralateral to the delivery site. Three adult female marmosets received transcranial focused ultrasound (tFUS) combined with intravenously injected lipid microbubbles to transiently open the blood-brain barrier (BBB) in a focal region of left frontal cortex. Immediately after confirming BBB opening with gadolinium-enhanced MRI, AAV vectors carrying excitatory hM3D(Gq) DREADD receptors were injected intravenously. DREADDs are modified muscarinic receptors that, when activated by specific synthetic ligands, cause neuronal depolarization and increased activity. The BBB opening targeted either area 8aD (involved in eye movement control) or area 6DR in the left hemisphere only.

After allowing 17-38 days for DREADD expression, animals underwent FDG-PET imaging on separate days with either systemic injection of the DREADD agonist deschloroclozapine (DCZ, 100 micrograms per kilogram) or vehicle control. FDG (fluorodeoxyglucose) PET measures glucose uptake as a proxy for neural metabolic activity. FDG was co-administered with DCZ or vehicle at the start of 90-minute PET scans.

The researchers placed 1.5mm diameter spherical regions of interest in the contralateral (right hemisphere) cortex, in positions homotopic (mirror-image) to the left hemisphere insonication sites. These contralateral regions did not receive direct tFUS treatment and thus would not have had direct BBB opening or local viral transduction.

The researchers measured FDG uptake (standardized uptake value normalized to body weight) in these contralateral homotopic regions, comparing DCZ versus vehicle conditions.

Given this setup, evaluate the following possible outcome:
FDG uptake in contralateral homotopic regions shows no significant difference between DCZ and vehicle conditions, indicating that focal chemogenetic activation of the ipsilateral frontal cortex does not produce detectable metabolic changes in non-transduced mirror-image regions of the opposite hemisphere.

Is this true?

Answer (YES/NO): NO